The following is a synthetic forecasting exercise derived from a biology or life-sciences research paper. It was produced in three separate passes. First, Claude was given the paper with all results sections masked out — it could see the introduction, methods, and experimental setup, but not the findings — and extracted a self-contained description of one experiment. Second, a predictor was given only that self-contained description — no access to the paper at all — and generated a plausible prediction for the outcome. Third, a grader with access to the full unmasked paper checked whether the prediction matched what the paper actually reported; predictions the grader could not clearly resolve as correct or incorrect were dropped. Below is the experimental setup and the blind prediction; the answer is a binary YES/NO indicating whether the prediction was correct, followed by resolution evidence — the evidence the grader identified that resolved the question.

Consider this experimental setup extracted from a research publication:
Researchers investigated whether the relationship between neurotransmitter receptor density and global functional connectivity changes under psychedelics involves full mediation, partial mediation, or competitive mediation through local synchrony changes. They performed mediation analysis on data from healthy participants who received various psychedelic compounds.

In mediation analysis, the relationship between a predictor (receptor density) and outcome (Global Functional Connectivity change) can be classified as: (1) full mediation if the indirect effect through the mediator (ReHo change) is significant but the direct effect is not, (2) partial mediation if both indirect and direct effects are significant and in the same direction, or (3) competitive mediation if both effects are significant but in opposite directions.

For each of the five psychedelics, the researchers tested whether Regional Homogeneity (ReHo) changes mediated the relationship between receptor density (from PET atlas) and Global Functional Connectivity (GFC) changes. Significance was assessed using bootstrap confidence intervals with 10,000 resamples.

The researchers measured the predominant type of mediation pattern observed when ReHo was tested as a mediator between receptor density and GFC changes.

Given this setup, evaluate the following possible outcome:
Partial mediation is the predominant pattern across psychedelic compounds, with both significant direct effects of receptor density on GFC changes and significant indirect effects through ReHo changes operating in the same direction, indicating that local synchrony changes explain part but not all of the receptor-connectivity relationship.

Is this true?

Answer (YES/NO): NO